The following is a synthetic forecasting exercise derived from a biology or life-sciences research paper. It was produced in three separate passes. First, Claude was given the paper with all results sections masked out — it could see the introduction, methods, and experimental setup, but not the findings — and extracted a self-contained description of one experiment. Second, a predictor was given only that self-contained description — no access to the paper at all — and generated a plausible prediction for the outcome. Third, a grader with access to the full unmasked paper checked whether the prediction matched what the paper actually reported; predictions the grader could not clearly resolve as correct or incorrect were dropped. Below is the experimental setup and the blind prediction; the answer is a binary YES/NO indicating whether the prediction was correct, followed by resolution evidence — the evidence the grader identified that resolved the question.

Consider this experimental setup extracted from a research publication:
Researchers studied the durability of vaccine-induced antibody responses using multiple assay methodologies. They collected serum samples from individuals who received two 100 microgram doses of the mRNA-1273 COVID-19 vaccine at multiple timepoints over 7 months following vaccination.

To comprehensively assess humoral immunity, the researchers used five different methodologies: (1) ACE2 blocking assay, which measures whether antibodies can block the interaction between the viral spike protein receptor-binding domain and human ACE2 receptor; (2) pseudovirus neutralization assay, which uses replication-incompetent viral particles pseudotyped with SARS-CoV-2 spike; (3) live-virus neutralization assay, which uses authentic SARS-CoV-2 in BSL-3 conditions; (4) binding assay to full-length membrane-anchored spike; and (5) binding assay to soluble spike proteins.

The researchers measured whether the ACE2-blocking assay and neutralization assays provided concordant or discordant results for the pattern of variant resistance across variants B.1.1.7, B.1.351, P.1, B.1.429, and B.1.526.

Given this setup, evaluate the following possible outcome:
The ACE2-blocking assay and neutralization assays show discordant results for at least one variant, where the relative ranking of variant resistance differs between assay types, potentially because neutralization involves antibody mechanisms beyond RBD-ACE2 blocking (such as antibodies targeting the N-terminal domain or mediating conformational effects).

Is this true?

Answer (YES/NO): NO